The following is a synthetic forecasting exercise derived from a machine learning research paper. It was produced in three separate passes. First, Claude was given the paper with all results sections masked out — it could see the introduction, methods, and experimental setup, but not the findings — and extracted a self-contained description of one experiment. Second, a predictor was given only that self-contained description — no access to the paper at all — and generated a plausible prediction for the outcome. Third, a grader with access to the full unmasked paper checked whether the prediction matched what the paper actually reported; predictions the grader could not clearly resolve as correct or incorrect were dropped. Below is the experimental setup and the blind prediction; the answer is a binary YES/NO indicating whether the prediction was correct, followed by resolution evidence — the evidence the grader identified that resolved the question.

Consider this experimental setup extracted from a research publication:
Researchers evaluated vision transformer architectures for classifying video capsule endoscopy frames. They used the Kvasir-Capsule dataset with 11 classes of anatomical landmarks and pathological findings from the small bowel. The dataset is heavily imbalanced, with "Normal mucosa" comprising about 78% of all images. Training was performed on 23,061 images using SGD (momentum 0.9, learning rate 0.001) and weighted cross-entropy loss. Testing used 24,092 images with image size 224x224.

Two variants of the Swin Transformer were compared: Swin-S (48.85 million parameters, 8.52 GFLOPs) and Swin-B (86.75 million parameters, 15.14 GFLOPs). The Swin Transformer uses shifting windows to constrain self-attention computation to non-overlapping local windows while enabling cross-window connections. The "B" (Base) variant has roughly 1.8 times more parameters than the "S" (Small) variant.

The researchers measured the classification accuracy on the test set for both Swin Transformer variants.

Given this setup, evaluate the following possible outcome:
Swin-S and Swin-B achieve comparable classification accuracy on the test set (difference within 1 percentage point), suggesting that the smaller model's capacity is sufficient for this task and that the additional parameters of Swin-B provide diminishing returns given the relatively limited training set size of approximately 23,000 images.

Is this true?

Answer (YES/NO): NO